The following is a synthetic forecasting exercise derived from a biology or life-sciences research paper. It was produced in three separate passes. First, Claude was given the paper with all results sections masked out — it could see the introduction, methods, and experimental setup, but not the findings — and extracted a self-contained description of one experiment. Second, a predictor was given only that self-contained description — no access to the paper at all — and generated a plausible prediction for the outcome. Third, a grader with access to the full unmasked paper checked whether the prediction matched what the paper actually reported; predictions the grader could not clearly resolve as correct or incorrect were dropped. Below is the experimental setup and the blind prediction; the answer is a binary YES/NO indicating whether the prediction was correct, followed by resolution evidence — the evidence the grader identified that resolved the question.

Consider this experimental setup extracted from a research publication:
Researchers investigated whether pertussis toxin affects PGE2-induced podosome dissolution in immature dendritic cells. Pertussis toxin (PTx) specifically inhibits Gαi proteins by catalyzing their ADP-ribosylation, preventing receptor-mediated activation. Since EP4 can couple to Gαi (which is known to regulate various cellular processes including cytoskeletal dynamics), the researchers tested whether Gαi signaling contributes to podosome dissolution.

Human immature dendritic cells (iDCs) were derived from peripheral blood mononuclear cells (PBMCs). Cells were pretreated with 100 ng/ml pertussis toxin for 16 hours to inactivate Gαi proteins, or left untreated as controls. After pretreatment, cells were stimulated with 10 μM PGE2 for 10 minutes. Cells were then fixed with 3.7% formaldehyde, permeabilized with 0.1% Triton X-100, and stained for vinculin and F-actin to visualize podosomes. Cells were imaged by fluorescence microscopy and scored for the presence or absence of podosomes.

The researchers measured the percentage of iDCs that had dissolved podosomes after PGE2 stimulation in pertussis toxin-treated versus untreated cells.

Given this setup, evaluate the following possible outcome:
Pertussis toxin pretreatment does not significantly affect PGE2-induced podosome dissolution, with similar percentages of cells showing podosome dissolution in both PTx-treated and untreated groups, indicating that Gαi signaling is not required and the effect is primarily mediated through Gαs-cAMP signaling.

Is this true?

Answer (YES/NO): NO